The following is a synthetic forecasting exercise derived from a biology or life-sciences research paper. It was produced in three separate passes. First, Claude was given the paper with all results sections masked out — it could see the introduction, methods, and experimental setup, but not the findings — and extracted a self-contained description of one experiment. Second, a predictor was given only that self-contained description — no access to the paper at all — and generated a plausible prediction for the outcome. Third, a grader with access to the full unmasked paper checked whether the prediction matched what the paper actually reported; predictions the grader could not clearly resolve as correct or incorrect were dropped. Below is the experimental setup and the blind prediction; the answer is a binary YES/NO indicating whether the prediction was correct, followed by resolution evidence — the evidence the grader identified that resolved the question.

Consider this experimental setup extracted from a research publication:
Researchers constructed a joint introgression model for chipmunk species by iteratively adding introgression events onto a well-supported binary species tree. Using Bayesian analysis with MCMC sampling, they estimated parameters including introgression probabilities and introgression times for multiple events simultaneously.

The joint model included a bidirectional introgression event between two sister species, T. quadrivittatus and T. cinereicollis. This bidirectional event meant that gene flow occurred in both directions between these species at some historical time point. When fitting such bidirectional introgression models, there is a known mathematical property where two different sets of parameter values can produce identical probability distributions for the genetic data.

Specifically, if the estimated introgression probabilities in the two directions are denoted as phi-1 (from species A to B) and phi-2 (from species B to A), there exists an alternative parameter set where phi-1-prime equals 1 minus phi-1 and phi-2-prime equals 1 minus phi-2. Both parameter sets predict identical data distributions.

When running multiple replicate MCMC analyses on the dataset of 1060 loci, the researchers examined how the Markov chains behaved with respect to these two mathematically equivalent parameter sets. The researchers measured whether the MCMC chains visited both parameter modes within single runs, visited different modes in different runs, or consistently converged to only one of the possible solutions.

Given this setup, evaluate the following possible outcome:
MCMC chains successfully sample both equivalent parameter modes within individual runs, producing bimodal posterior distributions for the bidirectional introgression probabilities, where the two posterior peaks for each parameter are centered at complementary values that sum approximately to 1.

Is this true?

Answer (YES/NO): NO